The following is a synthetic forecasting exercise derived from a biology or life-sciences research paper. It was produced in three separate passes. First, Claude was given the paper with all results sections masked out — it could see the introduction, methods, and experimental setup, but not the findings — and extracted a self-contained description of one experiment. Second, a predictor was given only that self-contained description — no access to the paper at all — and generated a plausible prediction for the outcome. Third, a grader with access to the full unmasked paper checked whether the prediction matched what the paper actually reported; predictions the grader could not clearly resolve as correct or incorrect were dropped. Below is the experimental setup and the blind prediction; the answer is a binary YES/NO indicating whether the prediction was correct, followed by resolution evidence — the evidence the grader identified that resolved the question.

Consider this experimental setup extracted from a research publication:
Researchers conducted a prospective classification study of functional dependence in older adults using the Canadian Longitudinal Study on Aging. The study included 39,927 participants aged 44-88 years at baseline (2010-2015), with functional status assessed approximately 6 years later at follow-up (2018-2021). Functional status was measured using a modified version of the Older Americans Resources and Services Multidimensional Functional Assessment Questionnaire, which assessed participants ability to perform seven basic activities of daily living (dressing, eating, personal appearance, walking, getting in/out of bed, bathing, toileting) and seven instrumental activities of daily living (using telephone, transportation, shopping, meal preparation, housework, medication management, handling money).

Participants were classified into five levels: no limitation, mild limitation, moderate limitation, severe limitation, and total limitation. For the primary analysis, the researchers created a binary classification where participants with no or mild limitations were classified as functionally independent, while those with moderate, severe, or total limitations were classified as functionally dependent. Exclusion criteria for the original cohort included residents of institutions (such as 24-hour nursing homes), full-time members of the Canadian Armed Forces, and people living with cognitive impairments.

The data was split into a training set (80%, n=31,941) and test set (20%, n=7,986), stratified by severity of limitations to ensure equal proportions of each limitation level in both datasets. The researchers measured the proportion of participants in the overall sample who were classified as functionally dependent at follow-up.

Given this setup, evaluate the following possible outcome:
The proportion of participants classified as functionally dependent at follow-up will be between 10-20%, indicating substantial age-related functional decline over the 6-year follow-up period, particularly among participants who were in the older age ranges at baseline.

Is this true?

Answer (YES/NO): NO